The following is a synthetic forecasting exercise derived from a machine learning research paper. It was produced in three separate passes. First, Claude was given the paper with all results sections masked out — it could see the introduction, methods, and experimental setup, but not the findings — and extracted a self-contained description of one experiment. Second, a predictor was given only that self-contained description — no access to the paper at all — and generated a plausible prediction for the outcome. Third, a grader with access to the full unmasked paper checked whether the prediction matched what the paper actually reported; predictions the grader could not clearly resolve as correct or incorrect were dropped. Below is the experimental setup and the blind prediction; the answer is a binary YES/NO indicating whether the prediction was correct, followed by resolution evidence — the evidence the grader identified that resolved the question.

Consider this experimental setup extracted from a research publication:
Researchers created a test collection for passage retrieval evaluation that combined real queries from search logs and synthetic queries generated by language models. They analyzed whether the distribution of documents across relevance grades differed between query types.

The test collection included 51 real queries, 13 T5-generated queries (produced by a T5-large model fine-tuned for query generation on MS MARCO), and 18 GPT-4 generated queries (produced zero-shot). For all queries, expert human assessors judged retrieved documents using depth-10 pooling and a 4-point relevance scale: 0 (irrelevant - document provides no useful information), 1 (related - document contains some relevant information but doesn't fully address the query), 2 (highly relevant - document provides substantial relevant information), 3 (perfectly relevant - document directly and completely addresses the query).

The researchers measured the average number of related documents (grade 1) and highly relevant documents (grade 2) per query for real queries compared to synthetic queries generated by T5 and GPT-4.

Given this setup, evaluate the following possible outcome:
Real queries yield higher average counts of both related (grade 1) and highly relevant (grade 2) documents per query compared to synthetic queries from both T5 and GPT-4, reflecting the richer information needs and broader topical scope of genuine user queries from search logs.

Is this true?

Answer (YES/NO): YES